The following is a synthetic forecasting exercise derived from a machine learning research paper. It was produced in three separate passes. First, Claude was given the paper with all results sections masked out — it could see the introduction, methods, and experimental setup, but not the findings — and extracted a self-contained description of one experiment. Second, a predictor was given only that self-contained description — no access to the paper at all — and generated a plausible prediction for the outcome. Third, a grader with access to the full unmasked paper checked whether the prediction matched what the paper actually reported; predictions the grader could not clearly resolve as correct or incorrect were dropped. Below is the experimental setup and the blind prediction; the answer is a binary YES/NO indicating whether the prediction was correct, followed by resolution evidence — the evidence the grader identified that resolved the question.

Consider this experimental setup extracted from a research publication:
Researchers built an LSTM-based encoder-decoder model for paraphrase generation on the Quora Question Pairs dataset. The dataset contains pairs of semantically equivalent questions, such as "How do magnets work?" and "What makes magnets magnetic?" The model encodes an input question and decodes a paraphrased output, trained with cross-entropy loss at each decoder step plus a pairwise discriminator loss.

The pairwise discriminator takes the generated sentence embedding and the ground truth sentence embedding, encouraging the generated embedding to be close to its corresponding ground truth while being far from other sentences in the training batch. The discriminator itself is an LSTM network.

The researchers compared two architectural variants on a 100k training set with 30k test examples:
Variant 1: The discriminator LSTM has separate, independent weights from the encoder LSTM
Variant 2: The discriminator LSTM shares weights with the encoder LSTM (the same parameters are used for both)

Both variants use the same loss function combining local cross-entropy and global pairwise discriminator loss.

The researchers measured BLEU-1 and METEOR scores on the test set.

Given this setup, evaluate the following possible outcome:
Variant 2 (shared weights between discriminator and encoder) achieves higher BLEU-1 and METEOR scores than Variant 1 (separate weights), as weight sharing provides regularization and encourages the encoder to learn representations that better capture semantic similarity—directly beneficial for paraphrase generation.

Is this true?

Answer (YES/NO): YES